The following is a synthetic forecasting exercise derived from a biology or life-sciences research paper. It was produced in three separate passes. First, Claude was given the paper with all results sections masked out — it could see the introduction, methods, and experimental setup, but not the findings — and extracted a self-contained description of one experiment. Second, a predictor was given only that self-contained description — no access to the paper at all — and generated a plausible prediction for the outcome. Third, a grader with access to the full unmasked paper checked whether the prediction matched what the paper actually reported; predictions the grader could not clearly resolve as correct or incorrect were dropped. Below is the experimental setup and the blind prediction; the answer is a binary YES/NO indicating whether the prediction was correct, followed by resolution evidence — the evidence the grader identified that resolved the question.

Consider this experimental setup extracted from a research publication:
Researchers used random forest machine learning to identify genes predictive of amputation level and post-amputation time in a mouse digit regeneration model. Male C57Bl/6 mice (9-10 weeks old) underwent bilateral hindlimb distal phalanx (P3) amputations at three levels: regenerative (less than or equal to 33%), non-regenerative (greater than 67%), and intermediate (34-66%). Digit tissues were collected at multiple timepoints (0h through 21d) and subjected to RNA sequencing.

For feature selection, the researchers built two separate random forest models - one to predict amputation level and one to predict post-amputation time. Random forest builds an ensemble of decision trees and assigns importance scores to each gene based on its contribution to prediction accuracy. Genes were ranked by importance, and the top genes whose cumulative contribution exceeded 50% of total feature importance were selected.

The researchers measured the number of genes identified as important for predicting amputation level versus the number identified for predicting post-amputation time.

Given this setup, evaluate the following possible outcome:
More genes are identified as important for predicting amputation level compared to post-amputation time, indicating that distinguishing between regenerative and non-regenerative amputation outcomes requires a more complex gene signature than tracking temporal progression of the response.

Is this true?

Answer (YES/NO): YES